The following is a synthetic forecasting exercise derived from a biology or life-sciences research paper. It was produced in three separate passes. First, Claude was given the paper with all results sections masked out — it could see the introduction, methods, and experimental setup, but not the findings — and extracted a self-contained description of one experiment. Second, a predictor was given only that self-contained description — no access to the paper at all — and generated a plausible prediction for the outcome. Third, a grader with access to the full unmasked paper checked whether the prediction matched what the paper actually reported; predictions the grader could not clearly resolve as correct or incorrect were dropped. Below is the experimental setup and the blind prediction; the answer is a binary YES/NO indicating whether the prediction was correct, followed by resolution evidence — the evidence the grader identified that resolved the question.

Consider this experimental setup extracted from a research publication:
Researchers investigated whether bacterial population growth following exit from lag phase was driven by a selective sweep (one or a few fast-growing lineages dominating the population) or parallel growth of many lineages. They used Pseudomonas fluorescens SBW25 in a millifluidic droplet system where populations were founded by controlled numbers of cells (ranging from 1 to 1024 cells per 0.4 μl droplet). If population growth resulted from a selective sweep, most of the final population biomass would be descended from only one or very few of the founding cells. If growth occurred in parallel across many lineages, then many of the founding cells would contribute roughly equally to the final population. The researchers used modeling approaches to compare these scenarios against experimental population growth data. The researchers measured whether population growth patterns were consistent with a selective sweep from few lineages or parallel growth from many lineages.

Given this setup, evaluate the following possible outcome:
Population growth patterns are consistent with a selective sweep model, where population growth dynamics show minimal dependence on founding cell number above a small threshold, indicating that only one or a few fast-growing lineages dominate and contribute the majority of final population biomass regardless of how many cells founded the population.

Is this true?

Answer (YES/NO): NO